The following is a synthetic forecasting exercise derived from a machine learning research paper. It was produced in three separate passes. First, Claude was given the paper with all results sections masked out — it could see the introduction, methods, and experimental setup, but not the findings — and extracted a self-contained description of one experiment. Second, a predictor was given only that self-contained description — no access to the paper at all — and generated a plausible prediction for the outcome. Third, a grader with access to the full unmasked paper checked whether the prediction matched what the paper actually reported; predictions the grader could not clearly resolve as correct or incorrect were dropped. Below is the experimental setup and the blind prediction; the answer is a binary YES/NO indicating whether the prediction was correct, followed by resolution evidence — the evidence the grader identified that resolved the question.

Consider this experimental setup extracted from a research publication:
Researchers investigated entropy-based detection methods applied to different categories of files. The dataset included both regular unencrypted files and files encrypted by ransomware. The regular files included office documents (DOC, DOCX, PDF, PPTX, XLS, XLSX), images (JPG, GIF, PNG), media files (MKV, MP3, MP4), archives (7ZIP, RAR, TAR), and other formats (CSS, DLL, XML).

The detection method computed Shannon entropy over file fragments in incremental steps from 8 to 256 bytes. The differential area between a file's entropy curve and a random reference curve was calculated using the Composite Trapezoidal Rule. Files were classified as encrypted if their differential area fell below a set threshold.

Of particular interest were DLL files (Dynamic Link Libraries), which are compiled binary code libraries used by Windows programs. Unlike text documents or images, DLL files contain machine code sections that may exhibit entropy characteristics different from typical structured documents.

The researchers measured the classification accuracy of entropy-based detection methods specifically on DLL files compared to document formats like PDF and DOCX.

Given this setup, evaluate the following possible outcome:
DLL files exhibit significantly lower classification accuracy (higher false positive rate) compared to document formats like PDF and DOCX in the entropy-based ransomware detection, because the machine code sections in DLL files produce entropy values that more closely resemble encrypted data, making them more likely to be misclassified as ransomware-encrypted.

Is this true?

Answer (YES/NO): YES